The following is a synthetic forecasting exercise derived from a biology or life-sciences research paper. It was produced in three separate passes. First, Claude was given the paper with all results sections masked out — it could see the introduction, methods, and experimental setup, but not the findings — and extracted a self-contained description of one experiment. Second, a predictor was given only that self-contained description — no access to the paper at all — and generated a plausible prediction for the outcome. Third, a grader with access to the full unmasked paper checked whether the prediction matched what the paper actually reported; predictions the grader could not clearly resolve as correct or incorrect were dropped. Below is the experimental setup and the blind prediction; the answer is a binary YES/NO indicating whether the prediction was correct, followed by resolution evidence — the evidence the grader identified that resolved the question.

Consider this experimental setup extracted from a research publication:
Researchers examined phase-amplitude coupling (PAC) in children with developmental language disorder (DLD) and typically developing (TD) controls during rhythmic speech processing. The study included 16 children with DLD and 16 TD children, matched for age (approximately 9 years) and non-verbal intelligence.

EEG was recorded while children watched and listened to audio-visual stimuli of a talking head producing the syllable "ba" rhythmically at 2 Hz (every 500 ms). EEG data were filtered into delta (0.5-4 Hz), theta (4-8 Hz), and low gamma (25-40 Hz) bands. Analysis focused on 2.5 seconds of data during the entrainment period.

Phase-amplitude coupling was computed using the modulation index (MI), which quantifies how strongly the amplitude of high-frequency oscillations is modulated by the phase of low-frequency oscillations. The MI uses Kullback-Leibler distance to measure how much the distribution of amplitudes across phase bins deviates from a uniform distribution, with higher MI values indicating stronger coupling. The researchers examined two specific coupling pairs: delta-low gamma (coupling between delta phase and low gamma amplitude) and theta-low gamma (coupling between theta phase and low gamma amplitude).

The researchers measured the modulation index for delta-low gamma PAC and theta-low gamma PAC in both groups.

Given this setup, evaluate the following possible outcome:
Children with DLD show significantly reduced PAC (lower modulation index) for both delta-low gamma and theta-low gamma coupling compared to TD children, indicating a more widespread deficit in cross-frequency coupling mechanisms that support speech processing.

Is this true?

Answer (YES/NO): NO